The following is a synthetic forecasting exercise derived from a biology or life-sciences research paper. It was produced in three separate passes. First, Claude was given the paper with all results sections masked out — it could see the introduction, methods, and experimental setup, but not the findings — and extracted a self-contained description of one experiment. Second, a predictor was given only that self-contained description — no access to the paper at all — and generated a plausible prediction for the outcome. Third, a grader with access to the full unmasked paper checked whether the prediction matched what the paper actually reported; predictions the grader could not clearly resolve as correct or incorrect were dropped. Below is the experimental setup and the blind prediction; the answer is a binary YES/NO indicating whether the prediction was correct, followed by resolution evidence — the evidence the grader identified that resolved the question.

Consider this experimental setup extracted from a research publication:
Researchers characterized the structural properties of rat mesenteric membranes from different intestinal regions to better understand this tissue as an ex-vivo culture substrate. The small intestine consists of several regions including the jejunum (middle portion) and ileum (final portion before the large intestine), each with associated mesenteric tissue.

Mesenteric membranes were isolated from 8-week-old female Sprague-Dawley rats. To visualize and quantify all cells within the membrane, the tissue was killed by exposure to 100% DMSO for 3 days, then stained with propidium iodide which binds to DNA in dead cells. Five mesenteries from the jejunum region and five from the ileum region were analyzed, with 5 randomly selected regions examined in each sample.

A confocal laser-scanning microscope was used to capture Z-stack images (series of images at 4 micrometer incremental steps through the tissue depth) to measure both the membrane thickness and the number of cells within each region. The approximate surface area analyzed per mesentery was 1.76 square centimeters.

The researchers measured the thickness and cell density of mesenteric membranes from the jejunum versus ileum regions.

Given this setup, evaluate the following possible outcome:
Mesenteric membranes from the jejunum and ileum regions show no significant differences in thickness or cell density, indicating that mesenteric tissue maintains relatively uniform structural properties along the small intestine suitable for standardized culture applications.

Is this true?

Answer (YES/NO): NO